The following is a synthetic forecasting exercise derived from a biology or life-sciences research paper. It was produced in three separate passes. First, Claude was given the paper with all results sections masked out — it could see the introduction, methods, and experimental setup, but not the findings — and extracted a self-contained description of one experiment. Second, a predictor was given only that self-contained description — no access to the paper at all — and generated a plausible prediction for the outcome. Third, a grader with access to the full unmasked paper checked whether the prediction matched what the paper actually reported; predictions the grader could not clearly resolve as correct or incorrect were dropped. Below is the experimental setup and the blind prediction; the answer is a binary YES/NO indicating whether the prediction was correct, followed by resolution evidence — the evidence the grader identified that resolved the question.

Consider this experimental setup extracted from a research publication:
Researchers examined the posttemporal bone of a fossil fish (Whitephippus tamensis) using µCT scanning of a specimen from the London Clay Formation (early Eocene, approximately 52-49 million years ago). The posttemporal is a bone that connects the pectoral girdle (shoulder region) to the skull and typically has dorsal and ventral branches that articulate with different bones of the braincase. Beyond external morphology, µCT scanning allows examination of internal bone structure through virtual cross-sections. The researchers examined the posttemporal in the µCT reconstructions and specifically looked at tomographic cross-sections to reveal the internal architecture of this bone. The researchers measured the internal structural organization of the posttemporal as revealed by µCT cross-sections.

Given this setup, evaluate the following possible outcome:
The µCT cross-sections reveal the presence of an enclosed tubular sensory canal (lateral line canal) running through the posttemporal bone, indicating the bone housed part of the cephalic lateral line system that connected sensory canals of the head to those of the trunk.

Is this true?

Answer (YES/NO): NO